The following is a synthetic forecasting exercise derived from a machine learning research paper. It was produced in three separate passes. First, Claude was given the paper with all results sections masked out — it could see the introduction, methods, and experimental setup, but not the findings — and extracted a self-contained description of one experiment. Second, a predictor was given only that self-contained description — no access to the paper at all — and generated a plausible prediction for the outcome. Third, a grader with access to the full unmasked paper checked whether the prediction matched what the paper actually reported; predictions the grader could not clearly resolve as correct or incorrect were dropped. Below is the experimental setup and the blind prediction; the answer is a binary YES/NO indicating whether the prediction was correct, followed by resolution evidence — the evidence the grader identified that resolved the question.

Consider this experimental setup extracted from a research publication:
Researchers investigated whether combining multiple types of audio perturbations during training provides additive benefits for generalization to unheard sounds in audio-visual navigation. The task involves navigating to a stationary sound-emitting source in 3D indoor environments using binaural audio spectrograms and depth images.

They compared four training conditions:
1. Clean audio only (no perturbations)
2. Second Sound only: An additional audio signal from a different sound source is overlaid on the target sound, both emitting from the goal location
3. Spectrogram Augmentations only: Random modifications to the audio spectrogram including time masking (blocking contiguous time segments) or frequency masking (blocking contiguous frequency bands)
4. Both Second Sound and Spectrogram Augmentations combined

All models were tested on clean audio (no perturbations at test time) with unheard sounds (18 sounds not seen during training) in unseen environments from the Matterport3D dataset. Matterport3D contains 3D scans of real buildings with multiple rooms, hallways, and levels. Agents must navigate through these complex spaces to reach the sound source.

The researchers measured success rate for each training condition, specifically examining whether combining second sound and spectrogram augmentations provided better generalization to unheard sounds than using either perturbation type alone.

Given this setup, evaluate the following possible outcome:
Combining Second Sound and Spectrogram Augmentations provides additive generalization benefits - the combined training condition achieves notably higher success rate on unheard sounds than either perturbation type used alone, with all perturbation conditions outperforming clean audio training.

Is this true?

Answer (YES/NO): NO